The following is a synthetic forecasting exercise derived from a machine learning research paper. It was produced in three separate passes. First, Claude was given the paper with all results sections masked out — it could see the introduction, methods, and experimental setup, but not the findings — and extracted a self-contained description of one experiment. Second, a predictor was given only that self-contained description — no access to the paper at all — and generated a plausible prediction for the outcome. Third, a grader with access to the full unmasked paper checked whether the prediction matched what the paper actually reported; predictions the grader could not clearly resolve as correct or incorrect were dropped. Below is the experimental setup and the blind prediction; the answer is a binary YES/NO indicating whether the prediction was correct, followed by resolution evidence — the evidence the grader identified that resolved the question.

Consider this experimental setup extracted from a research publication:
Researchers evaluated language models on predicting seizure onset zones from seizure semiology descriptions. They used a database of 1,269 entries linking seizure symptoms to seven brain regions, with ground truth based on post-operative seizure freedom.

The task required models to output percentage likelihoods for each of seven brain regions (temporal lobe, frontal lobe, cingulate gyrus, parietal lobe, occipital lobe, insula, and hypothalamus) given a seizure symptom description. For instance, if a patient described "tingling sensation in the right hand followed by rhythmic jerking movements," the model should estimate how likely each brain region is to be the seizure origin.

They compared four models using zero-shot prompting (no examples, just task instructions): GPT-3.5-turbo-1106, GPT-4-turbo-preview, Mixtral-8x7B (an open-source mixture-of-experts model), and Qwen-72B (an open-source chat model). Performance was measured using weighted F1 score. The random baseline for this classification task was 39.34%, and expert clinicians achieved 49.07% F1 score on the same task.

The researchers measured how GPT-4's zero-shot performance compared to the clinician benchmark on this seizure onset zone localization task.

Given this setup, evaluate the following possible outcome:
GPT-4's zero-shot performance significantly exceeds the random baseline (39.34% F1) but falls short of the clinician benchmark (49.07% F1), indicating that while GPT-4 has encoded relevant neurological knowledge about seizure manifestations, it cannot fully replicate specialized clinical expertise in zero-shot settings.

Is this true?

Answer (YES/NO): NO